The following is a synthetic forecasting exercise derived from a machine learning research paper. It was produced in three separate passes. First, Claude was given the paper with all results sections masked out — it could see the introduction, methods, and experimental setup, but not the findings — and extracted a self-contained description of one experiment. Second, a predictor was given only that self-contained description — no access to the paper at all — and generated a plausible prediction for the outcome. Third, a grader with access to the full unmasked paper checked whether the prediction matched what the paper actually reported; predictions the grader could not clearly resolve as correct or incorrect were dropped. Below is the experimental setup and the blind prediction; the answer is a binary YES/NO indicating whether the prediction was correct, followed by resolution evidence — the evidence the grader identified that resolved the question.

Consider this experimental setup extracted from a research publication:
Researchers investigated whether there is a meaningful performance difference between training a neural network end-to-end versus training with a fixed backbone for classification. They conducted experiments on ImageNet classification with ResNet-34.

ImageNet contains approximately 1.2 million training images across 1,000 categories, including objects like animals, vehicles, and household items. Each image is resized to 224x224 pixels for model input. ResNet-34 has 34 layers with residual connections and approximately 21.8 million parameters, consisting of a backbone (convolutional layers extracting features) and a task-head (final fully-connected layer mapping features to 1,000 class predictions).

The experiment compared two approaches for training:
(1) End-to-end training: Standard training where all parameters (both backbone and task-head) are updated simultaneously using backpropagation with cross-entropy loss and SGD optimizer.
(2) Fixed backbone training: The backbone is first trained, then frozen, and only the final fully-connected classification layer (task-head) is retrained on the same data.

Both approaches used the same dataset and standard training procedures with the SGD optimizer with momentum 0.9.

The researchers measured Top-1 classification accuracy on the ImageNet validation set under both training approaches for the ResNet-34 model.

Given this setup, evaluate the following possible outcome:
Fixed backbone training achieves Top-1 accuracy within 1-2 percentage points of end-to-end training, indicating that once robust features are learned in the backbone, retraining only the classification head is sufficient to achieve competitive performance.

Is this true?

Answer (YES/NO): YES